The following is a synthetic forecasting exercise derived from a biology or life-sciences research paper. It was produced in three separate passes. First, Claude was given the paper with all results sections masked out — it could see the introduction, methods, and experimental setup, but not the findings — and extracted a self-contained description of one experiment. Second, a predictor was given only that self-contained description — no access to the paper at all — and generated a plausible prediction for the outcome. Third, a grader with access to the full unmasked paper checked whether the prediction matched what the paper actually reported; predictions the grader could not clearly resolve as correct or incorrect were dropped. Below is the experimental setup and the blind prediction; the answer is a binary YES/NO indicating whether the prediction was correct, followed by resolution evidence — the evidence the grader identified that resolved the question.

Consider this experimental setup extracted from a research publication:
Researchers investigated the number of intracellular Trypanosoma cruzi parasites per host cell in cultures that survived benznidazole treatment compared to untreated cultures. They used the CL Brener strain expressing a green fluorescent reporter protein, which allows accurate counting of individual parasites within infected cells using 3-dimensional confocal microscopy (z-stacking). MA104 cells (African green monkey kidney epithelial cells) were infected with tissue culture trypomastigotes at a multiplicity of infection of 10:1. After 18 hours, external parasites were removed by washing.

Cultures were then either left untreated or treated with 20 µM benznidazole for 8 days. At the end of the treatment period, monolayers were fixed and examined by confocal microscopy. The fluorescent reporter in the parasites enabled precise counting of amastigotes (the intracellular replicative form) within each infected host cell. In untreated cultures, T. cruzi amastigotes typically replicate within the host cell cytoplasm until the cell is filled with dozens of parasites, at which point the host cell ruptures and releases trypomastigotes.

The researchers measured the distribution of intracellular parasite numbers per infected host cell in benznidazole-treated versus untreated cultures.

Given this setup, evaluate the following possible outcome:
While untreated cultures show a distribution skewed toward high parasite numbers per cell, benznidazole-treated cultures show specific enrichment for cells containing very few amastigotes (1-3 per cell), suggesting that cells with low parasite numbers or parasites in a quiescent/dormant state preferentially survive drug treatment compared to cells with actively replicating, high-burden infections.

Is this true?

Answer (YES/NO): YES